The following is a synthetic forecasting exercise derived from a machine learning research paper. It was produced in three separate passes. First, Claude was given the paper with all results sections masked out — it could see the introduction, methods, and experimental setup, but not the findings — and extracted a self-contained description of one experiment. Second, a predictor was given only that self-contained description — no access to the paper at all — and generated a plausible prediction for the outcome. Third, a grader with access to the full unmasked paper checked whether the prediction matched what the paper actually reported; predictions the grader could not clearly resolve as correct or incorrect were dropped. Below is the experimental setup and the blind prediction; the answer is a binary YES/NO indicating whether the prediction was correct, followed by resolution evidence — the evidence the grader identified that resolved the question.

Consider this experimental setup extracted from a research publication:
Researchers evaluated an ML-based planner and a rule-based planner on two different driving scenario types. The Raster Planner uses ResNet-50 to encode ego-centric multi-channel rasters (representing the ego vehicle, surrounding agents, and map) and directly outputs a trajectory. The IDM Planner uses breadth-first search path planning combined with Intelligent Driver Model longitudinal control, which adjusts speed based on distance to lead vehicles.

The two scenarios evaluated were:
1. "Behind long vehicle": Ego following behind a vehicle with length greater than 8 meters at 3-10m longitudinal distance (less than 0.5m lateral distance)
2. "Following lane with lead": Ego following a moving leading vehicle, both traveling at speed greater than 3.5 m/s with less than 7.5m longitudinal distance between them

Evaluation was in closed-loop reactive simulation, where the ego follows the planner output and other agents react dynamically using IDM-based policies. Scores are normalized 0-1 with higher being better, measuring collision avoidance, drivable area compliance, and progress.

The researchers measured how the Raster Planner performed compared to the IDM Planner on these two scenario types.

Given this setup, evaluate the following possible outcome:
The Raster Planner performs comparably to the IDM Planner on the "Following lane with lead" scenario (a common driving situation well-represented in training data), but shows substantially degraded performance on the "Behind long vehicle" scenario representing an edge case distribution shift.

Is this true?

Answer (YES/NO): NO